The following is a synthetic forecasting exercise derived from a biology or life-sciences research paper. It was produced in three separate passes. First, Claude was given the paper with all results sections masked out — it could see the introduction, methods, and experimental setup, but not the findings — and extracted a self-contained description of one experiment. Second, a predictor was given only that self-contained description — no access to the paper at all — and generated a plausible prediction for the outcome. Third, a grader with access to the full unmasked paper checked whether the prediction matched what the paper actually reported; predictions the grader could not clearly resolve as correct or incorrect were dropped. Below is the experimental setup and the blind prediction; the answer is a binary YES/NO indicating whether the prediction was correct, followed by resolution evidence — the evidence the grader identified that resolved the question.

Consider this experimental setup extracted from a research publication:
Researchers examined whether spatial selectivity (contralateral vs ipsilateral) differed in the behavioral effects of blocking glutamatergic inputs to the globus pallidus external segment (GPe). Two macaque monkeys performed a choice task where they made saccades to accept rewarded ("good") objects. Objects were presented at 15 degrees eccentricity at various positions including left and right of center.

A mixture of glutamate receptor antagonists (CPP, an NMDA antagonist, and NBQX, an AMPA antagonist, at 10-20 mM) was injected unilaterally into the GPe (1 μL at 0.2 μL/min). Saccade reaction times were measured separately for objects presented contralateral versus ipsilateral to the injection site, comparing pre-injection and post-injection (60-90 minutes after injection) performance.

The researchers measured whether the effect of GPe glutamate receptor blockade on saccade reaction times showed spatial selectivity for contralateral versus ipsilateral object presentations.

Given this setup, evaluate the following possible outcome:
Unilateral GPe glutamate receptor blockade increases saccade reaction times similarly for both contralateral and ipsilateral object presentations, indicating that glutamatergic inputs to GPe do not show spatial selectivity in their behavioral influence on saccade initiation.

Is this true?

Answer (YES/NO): NO